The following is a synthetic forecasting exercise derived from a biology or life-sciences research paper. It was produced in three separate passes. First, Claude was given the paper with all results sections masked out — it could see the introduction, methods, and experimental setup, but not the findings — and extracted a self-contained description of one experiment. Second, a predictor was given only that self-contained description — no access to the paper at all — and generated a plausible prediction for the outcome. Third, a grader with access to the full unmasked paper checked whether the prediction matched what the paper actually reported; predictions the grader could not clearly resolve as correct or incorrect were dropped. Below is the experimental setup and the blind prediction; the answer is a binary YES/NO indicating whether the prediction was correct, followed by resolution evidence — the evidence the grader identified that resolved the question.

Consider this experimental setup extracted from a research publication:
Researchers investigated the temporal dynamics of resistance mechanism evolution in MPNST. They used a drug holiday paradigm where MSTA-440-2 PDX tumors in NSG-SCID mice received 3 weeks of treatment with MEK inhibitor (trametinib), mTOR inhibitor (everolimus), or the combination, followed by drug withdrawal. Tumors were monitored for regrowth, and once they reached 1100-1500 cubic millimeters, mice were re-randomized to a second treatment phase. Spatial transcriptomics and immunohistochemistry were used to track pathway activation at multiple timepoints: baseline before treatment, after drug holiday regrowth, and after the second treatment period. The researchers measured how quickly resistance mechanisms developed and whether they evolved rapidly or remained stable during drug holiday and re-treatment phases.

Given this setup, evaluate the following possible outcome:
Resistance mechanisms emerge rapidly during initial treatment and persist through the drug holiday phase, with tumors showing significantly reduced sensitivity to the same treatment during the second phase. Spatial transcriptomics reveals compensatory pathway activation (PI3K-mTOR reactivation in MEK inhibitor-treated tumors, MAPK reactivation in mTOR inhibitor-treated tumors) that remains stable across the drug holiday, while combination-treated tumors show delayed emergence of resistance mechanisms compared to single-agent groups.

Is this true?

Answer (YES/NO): NO